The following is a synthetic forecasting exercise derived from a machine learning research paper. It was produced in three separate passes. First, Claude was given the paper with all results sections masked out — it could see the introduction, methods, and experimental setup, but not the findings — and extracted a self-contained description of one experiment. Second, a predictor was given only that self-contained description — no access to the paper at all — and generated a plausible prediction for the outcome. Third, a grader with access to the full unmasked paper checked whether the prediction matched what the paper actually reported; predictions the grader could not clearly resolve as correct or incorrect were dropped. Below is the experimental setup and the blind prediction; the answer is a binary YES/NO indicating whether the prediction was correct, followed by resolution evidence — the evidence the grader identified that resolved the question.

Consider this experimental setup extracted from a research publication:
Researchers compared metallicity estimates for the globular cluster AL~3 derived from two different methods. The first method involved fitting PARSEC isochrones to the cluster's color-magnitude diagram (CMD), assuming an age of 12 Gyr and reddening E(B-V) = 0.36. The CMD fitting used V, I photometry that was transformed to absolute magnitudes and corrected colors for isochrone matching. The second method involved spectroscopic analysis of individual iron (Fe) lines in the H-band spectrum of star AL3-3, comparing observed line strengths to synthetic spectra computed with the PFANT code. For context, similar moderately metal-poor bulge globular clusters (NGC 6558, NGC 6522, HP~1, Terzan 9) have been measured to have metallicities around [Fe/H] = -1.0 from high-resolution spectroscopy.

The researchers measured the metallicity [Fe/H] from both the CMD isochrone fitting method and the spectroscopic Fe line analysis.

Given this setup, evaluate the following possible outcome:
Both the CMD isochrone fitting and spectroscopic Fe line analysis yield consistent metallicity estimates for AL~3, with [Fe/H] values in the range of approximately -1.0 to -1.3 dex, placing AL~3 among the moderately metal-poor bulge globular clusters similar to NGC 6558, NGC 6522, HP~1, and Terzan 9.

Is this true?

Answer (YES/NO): NO